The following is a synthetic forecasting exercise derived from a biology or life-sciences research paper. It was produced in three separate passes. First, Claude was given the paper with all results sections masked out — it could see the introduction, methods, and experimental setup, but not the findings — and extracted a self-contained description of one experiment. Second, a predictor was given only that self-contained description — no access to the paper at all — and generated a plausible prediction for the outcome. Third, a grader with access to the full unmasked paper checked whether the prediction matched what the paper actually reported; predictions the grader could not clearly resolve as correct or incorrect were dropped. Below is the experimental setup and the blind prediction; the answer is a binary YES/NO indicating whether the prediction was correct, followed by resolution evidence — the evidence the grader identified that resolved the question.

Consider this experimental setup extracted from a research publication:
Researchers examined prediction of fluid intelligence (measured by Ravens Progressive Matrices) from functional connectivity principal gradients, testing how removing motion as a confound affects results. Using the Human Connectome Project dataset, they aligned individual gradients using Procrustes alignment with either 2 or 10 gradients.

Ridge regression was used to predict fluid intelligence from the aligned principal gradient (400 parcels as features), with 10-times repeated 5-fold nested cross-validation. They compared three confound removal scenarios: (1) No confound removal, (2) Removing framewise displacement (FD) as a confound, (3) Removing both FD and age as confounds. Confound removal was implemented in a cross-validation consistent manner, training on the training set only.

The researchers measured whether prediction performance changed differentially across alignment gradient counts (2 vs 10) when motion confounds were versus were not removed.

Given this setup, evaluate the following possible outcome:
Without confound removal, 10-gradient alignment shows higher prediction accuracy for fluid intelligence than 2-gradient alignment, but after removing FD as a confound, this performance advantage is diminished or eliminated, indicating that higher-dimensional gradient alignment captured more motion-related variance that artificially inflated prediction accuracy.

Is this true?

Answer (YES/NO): NO